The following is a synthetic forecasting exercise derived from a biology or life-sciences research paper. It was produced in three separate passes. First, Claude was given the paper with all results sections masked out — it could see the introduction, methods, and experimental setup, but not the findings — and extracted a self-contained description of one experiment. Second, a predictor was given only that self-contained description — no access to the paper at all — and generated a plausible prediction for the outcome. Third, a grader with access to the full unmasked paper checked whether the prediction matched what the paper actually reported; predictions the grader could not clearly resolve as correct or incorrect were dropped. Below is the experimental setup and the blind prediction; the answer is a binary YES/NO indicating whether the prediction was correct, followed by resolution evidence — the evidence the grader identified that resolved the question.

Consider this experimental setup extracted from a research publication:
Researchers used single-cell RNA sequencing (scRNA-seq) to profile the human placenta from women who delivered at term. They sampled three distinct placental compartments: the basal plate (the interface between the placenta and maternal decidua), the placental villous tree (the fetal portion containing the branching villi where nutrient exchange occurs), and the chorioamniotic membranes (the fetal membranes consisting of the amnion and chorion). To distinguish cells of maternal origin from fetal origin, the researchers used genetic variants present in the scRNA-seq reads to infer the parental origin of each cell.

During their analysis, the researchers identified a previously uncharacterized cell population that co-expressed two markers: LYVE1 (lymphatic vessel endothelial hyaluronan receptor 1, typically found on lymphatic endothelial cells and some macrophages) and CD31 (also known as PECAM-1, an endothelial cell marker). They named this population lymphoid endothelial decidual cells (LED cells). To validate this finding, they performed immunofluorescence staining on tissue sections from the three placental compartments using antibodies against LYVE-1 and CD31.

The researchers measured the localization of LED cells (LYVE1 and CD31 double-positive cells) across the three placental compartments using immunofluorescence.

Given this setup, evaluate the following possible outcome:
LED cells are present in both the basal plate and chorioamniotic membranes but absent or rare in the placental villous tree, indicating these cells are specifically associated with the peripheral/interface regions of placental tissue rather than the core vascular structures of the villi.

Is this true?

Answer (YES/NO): NO